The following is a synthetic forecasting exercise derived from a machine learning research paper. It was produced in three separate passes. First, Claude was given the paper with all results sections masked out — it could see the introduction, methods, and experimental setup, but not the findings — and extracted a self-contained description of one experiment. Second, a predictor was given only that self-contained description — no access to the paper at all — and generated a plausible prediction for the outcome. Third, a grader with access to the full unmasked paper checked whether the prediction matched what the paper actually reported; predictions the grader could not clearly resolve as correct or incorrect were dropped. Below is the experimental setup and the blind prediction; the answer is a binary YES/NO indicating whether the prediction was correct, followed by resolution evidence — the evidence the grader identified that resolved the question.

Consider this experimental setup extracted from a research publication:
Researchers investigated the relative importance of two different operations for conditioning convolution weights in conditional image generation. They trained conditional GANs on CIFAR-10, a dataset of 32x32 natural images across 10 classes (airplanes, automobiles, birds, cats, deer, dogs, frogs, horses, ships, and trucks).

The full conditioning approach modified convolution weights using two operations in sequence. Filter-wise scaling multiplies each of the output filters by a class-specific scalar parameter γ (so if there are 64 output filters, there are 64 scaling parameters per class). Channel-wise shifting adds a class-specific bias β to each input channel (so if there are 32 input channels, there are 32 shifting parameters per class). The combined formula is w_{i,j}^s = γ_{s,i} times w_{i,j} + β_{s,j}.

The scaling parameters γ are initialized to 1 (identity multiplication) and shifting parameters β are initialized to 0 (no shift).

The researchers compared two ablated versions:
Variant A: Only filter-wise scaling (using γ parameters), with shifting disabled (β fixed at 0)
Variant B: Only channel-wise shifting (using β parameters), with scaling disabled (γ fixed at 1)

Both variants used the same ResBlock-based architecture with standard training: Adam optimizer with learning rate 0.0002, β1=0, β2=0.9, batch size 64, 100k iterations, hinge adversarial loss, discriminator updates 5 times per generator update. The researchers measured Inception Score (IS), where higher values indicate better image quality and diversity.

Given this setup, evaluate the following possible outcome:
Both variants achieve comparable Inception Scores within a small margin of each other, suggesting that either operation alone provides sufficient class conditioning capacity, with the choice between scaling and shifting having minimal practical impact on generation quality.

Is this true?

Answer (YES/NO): NO